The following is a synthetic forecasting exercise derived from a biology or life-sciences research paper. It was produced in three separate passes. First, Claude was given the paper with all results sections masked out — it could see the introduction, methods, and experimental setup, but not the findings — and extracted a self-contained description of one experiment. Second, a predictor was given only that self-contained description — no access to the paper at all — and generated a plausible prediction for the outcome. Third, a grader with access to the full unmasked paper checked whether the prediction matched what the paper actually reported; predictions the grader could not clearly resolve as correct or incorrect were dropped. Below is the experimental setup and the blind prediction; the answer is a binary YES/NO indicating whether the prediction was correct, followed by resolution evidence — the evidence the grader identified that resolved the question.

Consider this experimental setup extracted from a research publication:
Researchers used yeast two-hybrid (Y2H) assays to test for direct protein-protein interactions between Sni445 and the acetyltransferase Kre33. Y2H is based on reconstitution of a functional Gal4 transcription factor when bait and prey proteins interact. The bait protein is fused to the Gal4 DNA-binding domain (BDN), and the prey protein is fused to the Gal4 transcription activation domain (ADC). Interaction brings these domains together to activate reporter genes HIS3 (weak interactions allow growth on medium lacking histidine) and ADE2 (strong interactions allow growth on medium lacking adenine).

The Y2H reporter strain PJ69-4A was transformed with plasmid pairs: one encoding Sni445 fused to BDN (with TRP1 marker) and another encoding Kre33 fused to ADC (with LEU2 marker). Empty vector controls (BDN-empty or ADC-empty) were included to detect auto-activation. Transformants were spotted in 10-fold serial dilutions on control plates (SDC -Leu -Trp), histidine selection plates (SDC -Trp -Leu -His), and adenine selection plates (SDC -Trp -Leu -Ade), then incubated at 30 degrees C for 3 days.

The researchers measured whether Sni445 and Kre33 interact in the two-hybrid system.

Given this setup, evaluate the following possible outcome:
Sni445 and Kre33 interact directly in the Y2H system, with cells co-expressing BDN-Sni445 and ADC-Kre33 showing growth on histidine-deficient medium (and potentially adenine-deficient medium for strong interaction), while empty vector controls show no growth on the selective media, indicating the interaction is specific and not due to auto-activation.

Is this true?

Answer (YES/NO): YES